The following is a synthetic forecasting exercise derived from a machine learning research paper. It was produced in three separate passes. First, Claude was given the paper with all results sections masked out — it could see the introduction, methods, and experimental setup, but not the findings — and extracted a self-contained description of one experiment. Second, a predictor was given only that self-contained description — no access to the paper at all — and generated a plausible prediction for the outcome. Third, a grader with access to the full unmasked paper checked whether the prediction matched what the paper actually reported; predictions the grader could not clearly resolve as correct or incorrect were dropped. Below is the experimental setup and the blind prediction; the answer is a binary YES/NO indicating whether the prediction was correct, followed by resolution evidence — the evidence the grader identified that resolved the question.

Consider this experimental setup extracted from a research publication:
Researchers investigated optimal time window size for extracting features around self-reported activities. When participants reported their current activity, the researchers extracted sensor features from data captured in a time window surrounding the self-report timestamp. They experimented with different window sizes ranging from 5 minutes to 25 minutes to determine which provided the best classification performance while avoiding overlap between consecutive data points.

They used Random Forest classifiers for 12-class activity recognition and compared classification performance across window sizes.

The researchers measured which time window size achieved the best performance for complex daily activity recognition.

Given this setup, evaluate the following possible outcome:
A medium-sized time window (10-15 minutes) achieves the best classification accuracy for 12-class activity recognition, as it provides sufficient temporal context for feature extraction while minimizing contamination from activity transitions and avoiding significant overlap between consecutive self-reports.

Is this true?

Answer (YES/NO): NO